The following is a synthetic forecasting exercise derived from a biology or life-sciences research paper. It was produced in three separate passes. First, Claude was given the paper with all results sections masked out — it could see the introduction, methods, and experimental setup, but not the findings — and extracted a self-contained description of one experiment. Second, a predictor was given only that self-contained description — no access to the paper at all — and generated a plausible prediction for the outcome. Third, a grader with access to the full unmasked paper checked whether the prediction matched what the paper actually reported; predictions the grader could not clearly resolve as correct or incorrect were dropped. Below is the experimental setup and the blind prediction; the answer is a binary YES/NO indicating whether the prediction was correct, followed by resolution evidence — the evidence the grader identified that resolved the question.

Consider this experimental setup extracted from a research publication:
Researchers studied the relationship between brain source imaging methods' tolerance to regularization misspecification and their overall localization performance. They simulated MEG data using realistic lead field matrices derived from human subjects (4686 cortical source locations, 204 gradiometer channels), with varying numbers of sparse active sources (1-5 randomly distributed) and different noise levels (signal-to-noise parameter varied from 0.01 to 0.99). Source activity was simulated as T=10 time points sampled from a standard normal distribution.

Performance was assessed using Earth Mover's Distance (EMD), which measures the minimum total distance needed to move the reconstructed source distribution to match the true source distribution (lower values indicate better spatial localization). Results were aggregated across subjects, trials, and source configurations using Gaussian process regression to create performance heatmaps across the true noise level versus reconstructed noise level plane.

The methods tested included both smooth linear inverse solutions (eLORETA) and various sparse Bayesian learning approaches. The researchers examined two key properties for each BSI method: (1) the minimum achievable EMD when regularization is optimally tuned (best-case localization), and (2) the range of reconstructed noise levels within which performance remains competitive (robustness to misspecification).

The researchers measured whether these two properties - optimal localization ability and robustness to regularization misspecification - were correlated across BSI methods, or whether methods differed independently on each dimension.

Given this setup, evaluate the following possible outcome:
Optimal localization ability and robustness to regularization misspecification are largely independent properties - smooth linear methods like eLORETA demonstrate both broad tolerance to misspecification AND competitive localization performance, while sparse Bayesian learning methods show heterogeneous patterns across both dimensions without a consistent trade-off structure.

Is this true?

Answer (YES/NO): NO